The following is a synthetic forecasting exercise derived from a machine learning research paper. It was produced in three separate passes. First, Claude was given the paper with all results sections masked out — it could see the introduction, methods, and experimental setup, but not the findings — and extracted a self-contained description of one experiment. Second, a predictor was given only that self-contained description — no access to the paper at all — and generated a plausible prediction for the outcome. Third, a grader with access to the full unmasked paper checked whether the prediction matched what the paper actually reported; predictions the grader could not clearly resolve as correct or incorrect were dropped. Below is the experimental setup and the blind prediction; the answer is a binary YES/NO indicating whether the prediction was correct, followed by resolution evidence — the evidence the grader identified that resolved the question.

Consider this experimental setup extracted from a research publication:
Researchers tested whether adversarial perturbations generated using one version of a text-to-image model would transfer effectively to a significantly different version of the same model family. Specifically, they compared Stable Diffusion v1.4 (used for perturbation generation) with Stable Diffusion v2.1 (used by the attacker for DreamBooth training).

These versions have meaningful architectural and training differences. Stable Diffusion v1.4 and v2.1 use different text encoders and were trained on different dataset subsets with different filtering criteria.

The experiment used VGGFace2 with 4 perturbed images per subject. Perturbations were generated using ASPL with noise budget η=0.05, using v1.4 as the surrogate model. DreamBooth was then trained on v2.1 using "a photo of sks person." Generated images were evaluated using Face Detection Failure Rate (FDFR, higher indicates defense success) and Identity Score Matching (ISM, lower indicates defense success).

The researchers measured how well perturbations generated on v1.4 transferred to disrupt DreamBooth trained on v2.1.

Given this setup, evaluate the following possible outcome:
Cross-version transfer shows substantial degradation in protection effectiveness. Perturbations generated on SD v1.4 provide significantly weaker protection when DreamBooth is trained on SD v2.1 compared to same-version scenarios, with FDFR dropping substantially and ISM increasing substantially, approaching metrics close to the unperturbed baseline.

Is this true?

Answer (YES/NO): NO